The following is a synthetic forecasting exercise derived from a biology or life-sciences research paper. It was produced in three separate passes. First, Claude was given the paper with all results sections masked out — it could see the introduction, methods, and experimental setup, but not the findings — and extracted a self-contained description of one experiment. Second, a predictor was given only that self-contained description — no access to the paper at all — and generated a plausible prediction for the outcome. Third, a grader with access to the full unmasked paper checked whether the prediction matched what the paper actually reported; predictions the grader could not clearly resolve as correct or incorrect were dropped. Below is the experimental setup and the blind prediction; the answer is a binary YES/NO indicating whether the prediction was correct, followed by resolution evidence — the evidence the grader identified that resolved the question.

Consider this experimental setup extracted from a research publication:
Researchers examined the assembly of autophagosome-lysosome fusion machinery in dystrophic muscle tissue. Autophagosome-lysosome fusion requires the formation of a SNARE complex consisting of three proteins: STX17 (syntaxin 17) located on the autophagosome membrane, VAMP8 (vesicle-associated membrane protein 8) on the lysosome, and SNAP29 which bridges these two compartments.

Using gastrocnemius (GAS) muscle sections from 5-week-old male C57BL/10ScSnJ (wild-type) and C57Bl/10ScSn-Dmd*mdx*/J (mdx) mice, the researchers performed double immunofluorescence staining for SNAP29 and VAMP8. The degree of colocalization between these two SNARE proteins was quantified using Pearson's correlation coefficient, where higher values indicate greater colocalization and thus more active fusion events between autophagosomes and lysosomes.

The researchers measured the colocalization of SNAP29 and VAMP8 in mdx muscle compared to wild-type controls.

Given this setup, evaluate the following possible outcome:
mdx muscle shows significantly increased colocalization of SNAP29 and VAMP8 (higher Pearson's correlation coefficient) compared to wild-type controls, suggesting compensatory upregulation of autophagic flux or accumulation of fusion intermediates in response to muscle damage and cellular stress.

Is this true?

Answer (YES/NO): NO